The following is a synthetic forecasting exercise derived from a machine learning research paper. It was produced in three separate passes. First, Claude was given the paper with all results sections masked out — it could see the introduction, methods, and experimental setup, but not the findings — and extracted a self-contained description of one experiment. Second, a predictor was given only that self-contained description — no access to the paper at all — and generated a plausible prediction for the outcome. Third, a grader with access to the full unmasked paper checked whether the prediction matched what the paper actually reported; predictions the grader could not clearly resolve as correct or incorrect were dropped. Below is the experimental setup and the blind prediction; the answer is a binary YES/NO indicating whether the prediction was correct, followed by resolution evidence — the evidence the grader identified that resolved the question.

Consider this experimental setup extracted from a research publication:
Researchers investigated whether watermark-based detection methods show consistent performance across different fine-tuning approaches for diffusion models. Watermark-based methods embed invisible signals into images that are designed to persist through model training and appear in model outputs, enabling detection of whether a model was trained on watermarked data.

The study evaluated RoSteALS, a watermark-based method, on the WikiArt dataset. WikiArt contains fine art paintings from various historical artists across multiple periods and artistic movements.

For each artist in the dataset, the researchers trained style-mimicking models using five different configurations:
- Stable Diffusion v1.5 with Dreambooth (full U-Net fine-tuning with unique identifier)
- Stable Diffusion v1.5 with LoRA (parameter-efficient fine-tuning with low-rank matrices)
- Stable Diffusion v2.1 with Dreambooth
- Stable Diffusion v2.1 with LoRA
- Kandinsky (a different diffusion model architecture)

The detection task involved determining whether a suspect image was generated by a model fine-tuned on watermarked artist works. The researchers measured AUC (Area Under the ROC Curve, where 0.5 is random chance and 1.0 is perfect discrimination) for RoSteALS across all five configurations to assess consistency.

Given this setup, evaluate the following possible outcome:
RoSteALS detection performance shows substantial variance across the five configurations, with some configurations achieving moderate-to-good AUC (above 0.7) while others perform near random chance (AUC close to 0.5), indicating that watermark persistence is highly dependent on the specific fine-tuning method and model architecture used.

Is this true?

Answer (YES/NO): NO